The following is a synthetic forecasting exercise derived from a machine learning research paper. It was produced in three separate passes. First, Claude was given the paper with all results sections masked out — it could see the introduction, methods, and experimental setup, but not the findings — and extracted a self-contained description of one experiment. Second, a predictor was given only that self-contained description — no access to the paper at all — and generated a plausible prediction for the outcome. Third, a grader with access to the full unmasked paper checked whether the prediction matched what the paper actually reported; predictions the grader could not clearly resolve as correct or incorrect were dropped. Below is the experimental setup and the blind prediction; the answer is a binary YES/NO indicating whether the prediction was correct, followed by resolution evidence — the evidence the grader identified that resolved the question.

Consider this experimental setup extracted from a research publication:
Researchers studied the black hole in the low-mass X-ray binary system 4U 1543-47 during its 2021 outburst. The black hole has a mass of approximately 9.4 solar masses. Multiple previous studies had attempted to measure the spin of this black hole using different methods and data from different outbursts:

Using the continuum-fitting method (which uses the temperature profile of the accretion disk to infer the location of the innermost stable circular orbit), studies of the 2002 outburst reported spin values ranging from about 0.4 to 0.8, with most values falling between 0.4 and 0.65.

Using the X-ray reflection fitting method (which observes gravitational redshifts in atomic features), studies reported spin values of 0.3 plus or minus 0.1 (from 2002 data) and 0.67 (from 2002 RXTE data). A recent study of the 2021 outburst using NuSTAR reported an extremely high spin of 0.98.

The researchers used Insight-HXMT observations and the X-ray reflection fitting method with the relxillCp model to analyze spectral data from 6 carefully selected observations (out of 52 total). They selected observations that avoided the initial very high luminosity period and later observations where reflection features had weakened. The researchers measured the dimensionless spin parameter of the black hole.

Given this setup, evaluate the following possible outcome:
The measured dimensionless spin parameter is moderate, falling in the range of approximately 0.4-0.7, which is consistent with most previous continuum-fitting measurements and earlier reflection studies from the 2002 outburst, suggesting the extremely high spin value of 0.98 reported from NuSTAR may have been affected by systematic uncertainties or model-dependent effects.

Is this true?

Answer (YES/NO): NO